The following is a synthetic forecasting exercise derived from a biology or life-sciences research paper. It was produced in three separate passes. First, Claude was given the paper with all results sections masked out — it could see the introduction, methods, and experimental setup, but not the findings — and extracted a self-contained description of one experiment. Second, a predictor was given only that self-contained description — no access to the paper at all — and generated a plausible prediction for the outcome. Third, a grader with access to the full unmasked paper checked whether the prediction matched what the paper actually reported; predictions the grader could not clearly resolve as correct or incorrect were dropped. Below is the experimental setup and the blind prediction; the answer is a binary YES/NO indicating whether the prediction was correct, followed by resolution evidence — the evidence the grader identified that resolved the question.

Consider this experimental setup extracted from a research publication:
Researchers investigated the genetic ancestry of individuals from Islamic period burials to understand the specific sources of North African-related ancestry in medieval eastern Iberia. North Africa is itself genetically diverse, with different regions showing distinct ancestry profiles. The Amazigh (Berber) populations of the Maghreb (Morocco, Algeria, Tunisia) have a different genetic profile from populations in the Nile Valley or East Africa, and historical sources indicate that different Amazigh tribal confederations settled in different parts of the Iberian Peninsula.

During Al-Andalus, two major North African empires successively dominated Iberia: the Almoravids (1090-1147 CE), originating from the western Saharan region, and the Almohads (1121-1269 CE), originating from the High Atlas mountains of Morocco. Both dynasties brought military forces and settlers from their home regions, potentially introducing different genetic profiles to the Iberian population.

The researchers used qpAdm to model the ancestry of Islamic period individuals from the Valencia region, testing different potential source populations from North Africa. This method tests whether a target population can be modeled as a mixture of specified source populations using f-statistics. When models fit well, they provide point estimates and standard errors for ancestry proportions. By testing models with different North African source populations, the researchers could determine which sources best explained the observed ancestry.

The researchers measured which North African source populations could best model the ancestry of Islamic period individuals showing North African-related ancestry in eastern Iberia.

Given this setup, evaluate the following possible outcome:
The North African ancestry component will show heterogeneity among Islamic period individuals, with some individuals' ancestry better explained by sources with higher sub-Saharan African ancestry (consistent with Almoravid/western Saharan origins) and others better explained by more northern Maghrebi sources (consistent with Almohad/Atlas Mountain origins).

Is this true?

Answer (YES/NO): NO